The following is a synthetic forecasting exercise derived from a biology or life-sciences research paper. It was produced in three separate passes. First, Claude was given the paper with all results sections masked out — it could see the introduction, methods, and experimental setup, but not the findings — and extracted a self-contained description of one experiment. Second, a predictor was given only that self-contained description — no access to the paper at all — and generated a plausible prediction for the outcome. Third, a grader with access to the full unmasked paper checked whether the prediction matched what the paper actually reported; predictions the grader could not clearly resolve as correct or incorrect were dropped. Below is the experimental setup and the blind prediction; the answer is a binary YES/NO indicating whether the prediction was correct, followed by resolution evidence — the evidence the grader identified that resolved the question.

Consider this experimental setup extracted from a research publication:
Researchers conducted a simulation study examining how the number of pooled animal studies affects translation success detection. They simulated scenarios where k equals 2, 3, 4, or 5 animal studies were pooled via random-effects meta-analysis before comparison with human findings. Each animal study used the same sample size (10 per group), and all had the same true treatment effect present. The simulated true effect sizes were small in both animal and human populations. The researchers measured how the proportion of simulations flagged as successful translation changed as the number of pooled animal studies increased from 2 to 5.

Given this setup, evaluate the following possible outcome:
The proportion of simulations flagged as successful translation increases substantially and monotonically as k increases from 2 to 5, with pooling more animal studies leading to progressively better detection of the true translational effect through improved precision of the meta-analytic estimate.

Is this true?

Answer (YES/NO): NO